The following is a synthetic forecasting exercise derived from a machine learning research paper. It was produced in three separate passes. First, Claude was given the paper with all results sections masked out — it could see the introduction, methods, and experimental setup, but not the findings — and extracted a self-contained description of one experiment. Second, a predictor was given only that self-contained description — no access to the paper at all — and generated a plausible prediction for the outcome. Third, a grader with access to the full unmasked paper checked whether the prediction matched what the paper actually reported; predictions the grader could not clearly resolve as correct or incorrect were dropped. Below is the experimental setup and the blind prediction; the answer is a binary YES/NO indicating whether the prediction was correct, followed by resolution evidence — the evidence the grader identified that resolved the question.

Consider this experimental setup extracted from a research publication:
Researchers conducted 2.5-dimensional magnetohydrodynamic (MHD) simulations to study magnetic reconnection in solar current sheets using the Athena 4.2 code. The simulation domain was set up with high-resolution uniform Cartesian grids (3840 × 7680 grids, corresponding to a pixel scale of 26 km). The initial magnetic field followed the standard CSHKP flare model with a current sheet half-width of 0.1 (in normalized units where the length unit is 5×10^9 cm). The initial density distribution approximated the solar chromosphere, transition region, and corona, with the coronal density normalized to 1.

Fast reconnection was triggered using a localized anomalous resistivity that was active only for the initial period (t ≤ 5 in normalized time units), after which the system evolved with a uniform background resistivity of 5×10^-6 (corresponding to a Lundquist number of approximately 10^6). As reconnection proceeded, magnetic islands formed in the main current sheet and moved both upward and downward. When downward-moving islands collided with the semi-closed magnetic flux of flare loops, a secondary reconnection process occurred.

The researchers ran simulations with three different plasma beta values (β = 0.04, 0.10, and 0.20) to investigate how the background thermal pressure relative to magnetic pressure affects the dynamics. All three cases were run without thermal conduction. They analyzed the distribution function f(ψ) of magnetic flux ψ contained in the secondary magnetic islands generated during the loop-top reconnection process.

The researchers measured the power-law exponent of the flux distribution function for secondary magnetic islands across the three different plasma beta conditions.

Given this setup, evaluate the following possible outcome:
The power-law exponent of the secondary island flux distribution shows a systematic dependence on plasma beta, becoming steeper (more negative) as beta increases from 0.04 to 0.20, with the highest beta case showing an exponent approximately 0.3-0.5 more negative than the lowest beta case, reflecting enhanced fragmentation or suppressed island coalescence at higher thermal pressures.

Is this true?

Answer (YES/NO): NO